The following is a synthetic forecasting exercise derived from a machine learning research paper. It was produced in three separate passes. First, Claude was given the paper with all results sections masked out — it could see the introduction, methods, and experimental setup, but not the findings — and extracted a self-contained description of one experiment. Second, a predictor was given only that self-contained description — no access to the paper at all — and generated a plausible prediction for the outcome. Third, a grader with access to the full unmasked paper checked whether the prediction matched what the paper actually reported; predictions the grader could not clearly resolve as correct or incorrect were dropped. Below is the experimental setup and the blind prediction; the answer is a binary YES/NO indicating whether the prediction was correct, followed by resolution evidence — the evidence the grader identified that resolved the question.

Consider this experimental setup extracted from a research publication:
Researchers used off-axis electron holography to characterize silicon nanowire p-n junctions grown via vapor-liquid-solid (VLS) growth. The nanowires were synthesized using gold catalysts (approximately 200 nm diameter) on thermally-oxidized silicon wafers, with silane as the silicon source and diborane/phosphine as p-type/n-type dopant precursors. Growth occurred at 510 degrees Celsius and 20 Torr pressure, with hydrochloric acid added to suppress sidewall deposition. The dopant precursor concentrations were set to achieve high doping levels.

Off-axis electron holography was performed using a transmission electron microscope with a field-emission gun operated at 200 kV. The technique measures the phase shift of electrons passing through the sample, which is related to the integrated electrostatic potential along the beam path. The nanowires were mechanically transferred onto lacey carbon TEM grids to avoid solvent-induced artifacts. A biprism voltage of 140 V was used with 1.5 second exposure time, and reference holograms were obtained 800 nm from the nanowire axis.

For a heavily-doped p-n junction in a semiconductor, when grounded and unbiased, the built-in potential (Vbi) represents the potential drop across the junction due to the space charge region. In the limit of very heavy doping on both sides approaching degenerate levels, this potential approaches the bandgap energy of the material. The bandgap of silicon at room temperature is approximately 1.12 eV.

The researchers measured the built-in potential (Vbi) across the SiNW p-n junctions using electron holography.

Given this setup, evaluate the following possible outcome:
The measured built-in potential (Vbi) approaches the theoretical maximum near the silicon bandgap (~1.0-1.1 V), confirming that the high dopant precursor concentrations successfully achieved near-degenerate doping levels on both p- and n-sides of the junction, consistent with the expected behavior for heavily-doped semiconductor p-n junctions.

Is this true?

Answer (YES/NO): YES